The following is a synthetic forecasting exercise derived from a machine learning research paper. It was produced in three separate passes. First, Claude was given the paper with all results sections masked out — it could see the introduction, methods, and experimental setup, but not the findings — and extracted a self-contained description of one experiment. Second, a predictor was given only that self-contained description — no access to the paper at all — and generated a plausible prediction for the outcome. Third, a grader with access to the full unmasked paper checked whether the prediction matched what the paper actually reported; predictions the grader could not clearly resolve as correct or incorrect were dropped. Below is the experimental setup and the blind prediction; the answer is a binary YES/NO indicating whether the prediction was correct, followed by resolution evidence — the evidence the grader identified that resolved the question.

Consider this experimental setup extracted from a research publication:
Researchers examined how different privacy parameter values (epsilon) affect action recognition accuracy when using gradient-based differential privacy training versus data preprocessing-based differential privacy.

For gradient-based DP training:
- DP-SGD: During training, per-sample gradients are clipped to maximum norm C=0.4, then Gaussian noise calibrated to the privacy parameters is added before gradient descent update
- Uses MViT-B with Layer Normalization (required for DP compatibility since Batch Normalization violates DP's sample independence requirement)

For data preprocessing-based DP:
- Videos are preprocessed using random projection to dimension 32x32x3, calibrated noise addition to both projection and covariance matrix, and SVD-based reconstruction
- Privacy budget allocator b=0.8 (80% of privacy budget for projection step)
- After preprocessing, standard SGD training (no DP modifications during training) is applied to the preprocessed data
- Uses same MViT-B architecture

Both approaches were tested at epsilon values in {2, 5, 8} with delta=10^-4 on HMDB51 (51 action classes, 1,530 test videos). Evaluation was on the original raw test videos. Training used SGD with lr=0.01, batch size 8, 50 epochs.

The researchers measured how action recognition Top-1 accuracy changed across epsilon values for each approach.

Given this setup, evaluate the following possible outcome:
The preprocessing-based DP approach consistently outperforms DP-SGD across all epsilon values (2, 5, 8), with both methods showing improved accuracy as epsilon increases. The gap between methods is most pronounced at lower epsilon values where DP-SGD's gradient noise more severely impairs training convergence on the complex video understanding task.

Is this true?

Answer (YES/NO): YES